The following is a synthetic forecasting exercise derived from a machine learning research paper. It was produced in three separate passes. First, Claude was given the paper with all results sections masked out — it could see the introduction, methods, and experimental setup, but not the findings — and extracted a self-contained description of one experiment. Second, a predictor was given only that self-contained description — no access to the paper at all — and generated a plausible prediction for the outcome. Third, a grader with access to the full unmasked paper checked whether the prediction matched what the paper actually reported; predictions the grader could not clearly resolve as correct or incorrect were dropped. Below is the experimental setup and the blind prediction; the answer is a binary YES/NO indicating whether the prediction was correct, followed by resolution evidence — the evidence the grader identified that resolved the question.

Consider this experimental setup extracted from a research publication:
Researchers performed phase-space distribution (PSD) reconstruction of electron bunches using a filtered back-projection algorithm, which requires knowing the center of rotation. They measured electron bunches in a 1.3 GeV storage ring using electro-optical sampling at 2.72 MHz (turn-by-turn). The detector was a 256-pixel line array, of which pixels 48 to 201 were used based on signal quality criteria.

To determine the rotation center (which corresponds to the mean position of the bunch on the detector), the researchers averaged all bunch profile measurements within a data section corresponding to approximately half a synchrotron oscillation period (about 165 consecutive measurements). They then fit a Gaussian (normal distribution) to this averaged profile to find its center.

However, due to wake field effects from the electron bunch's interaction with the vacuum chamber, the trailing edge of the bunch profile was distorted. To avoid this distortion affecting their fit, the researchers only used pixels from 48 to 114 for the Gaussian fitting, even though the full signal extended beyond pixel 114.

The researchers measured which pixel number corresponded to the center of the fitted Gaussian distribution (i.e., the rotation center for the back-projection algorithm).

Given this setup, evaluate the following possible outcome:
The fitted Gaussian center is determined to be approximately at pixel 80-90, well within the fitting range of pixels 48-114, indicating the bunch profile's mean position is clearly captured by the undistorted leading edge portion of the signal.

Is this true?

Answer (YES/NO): NO